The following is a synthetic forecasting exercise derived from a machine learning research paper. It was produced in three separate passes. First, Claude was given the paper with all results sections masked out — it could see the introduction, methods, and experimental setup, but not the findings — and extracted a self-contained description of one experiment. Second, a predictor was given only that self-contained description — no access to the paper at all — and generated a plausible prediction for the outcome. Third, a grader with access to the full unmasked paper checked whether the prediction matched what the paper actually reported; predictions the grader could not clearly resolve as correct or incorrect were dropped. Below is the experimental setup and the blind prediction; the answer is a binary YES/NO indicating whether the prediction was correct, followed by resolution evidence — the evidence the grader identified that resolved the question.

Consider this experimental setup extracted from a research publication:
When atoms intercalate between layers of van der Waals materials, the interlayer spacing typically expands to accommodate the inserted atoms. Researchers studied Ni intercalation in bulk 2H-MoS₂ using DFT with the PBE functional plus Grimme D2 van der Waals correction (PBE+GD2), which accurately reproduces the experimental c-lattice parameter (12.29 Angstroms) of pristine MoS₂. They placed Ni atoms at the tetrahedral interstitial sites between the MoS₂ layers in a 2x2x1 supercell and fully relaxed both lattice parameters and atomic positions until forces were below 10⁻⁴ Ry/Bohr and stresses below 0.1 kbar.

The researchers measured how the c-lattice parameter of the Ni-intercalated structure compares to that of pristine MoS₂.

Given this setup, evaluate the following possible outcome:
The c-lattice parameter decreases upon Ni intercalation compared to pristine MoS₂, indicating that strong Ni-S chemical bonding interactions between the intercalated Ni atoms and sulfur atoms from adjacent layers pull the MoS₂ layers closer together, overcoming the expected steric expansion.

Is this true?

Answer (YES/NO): NO